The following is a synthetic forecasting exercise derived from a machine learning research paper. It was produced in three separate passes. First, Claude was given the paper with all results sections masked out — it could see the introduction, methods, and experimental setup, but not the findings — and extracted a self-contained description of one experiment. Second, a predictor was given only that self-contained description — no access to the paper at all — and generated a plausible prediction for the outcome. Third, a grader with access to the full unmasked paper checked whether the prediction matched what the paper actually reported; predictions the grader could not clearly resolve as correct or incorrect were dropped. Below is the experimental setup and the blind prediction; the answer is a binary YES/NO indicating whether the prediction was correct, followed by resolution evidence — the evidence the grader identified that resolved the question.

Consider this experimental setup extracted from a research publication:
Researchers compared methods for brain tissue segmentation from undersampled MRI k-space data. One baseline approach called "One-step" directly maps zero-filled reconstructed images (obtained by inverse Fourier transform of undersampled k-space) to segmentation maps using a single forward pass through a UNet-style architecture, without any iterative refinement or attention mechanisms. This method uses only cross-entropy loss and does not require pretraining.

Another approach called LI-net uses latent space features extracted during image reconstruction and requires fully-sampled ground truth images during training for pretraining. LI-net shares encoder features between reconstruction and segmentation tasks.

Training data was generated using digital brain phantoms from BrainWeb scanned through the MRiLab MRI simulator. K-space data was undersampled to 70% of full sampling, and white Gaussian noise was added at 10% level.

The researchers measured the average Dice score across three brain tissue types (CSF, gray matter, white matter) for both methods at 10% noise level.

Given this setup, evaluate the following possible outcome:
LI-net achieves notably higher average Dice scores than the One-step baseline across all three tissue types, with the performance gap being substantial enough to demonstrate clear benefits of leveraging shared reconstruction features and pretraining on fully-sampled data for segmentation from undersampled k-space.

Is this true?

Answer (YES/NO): NO